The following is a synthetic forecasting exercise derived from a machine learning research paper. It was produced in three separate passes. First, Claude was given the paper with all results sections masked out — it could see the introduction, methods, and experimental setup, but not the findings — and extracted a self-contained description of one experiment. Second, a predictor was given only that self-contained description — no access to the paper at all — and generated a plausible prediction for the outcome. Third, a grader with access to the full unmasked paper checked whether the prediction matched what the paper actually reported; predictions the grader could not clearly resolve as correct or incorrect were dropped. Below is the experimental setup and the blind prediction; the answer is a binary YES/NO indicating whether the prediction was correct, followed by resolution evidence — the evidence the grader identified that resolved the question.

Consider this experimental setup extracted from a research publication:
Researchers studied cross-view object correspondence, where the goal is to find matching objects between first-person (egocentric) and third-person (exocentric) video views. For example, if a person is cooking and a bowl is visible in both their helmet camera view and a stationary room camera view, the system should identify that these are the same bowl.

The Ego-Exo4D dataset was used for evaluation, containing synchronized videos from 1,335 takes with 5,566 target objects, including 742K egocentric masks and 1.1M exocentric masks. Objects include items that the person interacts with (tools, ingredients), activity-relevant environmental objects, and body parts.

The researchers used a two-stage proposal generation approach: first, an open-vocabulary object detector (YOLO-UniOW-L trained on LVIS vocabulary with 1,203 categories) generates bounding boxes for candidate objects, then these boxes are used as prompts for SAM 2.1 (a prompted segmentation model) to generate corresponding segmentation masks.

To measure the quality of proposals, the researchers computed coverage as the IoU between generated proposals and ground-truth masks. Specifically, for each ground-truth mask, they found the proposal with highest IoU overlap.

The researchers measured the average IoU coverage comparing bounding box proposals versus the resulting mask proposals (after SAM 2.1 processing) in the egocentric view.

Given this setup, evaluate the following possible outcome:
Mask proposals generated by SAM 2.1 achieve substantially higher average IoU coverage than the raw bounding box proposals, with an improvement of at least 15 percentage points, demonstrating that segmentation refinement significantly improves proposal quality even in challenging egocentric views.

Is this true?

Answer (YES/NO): NO